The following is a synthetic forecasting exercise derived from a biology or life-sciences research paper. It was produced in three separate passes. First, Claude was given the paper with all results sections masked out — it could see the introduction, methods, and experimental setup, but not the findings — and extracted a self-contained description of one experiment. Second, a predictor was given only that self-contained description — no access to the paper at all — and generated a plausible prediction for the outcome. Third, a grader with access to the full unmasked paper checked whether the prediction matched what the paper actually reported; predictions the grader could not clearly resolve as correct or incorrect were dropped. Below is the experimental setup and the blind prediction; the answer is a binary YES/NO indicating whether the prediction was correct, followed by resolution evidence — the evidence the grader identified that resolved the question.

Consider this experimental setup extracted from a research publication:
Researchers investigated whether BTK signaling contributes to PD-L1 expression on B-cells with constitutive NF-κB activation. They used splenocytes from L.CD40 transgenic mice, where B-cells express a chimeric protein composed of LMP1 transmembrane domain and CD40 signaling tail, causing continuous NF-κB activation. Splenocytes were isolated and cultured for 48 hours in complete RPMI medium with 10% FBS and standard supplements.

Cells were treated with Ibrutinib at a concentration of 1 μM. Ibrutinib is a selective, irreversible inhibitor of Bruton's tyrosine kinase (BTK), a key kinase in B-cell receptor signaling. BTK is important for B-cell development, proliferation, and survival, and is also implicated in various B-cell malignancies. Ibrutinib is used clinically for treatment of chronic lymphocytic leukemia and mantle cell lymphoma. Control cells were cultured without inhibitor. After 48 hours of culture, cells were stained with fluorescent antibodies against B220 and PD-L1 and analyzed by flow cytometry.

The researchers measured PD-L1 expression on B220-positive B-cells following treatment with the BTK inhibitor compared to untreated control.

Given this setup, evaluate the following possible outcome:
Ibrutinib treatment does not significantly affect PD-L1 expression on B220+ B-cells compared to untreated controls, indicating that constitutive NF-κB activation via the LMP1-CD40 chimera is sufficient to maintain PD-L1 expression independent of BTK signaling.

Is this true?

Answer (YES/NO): NO